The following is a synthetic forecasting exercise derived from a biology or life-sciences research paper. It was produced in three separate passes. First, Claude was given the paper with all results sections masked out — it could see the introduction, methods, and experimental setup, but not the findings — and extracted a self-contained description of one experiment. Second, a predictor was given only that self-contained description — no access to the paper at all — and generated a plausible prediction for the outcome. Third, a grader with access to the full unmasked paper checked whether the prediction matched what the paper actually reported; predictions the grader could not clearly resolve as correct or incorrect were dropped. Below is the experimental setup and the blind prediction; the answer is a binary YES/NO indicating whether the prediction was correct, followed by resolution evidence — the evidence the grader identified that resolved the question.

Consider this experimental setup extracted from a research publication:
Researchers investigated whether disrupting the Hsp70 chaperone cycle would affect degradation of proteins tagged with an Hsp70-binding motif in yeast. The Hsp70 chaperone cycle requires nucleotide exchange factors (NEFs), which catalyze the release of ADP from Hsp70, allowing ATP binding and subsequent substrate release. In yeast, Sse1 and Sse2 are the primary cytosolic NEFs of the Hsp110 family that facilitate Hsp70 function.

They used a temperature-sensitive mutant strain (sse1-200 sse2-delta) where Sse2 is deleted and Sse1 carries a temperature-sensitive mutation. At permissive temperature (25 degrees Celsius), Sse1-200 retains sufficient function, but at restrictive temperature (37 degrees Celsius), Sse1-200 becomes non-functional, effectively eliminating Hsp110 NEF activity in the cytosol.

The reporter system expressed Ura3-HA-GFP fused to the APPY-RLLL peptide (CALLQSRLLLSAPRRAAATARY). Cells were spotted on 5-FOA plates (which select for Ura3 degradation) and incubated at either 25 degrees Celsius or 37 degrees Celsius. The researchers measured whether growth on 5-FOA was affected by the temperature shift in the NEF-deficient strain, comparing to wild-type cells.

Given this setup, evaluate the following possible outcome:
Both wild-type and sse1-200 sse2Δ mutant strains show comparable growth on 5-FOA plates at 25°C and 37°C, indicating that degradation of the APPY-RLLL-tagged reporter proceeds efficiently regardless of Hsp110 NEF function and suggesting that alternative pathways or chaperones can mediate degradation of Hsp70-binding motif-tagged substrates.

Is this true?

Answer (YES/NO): NO